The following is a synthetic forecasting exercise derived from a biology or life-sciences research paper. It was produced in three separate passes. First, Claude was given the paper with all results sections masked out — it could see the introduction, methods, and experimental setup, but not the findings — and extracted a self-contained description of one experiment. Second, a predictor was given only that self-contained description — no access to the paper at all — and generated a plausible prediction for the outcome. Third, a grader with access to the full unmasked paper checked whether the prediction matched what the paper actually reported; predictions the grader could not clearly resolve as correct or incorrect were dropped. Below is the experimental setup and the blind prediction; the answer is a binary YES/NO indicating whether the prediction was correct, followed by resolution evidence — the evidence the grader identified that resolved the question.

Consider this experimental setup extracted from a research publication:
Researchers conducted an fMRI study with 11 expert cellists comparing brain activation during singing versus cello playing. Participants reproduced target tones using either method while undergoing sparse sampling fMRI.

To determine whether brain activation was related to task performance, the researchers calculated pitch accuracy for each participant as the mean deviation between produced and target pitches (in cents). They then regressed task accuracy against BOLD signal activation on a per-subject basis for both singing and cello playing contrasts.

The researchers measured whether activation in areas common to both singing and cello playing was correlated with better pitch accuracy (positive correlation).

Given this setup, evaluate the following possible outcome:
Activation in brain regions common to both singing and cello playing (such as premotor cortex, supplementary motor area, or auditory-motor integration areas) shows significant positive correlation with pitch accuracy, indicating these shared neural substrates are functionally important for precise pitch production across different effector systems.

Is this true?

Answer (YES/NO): YES